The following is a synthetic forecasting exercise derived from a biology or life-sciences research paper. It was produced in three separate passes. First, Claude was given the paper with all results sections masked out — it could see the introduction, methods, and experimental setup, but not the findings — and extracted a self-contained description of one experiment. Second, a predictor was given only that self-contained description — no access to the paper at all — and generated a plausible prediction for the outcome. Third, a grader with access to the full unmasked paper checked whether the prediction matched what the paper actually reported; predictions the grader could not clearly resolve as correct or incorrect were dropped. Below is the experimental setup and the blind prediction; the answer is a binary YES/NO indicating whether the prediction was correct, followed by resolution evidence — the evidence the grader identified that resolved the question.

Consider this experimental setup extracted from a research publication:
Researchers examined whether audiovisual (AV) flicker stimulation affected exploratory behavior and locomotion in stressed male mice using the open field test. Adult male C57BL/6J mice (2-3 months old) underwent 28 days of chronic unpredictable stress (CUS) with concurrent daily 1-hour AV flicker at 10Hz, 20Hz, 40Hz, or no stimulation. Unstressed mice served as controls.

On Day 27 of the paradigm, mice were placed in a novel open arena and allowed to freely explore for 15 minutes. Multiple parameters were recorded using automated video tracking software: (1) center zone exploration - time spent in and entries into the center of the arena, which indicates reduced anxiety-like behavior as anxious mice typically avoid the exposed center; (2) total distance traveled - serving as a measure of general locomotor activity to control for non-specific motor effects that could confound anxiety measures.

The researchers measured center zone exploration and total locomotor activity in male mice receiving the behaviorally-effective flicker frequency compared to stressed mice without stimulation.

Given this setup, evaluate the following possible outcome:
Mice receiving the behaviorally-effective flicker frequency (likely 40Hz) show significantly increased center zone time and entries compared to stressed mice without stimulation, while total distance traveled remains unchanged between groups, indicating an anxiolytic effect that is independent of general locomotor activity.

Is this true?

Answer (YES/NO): NO